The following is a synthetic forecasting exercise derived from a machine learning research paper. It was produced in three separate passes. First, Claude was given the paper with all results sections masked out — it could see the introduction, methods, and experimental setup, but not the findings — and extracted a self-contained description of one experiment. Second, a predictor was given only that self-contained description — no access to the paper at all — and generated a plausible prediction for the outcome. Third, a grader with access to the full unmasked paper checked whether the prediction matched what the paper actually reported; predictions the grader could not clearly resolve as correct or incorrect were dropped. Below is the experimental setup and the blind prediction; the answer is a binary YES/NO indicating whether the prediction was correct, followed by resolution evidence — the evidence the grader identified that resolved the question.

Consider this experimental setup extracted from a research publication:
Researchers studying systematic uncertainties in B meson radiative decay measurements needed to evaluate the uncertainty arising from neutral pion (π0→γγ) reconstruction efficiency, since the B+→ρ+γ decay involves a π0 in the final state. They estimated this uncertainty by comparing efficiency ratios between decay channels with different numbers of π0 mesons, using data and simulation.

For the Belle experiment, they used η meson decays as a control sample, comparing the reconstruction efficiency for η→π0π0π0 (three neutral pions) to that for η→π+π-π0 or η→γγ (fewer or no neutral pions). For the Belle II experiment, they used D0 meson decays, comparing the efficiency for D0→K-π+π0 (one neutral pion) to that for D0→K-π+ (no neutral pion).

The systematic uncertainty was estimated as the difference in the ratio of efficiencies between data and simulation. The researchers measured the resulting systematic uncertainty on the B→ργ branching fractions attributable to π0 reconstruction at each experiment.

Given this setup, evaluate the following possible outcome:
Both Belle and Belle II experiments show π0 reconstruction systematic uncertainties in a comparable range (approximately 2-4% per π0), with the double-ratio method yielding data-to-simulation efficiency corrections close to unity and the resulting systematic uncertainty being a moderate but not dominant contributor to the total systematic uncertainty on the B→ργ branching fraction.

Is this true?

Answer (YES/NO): NO